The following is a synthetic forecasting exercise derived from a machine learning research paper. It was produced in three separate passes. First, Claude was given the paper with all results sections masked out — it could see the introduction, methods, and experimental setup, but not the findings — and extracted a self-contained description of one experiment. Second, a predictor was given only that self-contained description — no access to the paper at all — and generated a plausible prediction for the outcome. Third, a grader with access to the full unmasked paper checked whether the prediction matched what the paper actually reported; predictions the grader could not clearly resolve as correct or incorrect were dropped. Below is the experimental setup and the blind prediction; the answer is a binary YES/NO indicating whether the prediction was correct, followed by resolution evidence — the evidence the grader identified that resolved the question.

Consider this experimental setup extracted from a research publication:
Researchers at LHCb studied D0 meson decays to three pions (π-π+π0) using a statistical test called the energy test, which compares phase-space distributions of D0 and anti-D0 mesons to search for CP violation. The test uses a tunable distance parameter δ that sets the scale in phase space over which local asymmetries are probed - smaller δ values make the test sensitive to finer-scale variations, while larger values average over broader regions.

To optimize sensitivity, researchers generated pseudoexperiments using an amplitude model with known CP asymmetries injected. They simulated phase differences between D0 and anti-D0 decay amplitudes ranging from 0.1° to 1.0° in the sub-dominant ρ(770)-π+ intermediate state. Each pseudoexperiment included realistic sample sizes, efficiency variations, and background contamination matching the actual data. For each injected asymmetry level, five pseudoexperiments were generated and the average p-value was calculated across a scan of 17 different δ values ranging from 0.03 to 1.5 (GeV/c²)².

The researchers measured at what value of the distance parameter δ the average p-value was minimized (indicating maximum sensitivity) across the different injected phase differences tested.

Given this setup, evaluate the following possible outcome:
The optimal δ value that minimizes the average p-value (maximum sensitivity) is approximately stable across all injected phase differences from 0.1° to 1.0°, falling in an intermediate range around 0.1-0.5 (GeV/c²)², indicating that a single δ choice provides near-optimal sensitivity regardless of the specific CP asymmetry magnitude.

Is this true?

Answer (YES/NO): YES